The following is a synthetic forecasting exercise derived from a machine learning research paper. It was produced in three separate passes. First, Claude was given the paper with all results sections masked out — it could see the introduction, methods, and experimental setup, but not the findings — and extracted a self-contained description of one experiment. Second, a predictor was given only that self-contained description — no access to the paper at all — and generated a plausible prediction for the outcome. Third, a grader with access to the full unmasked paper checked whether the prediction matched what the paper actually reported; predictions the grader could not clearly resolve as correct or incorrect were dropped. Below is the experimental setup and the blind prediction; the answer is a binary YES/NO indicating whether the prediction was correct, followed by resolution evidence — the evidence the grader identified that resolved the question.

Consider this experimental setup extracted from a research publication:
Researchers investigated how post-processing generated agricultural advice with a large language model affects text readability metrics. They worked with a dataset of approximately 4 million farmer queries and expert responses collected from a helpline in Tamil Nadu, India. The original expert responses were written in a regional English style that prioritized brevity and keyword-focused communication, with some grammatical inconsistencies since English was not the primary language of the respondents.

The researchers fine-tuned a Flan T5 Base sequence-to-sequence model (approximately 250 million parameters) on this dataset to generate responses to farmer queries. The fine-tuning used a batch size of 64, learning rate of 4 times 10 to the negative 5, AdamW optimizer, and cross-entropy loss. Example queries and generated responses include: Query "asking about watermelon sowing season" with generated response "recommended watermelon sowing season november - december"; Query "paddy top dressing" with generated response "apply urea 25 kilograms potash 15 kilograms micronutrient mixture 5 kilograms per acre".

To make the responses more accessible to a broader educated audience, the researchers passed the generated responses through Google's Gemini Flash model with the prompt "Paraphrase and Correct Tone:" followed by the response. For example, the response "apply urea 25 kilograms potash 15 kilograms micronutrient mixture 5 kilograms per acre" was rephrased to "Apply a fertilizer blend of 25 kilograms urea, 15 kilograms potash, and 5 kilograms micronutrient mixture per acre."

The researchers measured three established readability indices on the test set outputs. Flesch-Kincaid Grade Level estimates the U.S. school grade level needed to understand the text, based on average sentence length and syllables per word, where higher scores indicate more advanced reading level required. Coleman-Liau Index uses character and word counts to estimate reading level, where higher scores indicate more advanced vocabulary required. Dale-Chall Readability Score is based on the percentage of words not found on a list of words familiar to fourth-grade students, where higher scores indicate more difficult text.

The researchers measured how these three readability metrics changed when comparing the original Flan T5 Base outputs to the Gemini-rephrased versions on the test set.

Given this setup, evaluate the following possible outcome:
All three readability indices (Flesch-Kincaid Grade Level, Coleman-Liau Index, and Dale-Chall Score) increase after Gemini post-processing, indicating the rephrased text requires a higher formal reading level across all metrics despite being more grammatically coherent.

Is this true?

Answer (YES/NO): NO